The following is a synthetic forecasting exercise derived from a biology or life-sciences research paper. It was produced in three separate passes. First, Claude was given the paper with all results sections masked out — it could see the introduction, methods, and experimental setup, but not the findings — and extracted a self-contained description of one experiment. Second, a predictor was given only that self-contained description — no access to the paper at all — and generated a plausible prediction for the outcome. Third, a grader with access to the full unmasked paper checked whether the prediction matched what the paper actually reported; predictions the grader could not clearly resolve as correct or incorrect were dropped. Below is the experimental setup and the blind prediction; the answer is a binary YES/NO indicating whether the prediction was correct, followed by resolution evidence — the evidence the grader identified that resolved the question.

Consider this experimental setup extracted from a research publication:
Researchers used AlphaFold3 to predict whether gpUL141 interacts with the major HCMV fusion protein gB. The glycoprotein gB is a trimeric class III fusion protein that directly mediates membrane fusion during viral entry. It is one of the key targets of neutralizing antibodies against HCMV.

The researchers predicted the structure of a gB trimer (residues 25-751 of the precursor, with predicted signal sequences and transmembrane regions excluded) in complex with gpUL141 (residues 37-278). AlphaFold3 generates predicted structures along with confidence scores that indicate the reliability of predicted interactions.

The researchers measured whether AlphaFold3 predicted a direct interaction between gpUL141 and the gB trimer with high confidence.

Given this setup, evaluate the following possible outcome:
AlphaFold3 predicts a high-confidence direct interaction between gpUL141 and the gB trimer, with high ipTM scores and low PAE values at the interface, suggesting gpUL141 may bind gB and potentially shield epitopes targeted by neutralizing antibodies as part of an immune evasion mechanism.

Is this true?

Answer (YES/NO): NO